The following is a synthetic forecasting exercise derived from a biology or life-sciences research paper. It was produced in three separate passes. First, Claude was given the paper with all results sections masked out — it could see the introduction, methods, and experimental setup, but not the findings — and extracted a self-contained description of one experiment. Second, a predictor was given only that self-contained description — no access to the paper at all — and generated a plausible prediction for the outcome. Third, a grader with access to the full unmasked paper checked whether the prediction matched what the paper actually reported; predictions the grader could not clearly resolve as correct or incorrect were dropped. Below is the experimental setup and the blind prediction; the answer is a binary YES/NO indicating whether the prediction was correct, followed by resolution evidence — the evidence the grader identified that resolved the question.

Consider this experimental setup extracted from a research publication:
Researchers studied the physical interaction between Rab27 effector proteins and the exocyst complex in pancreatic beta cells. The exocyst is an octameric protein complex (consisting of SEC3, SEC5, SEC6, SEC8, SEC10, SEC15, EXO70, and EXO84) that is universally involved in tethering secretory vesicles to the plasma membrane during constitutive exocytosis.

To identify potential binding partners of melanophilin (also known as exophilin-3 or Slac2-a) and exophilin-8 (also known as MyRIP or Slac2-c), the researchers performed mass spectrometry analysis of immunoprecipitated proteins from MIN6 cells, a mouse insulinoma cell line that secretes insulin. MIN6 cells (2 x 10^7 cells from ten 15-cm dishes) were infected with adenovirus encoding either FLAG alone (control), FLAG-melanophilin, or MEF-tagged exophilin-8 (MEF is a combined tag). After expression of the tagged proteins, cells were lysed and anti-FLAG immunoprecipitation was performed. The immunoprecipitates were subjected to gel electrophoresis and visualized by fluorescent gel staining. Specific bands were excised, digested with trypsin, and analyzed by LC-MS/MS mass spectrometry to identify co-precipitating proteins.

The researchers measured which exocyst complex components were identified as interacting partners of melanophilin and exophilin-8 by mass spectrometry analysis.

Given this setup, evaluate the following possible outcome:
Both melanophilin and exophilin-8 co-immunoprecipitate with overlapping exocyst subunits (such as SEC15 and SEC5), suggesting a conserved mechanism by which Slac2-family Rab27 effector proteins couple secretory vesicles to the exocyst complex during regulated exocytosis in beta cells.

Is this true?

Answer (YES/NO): NO